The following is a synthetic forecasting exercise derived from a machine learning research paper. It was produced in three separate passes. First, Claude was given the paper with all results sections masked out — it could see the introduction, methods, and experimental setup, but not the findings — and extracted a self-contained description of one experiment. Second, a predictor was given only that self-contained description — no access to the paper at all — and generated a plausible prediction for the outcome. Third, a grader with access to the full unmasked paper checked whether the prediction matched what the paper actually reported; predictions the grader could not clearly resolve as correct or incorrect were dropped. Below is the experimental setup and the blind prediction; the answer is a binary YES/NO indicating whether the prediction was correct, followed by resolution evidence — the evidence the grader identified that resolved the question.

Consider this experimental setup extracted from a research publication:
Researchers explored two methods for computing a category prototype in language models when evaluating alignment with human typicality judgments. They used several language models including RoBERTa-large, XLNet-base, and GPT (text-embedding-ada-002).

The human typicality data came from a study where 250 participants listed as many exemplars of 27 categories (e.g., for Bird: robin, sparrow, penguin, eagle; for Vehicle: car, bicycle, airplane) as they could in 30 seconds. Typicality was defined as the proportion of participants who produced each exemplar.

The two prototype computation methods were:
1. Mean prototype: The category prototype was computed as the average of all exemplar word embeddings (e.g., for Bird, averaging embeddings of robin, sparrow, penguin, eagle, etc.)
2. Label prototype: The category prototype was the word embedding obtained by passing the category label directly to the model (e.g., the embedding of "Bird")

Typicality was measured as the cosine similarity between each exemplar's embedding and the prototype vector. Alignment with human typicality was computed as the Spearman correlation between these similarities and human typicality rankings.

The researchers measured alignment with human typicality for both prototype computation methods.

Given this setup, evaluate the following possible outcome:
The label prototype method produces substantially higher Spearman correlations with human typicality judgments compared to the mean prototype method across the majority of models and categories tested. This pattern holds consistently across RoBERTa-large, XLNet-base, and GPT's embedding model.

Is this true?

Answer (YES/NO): NO